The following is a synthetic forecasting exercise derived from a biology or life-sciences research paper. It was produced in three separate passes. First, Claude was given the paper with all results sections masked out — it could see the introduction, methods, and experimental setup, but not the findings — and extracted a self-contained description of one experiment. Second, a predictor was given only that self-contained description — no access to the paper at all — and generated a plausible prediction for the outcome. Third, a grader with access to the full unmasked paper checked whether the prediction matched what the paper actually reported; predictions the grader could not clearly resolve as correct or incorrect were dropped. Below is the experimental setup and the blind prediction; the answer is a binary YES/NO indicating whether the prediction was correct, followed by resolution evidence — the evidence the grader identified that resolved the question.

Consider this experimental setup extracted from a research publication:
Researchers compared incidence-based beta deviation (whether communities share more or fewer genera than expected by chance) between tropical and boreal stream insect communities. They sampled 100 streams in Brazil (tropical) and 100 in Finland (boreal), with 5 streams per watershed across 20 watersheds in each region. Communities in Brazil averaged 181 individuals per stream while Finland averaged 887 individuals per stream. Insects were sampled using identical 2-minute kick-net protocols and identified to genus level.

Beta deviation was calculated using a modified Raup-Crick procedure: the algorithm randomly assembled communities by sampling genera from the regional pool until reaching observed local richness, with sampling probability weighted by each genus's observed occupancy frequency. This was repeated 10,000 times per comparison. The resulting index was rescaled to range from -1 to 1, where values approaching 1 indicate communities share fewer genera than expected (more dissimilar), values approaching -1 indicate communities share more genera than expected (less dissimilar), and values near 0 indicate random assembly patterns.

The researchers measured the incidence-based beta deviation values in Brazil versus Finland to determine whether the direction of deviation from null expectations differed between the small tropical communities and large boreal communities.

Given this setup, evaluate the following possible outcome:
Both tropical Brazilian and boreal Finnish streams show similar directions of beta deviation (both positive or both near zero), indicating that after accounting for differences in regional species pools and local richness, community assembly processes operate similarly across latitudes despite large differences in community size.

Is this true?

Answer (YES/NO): NO